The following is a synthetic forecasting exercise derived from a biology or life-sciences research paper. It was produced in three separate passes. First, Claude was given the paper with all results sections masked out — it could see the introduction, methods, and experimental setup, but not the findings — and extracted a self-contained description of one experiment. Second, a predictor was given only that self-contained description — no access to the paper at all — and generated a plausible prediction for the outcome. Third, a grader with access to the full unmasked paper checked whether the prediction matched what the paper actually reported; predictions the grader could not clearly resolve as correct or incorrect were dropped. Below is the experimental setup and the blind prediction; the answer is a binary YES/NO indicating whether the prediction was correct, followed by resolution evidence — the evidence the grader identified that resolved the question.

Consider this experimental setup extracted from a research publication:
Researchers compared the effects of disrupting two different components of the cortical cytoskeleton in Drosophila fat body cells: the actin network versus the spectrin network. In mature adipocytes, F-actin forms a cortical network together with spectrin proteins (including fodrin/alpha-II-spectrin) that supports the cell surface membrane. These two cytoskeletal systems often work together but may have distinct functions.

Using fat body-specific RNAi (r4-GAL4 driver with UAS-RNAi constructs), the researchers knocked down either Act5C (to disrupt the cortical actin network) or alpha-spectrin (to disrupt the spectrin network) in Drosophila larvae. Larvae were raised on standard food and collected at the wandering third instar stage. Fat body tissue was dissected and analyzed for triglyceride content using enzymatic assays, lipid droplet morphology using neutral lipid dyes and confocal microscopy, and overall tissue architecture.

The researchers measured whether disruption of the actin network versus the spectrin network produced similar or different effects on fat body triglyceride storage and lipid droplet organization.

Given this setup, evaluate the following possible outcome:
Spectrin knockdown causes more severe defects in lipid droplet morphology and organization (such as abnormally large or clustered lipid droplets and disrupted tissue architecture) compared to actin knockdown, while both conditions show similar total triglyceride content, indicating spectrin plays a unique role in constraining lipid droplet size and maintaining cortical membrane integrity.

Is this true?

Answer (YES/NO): NO